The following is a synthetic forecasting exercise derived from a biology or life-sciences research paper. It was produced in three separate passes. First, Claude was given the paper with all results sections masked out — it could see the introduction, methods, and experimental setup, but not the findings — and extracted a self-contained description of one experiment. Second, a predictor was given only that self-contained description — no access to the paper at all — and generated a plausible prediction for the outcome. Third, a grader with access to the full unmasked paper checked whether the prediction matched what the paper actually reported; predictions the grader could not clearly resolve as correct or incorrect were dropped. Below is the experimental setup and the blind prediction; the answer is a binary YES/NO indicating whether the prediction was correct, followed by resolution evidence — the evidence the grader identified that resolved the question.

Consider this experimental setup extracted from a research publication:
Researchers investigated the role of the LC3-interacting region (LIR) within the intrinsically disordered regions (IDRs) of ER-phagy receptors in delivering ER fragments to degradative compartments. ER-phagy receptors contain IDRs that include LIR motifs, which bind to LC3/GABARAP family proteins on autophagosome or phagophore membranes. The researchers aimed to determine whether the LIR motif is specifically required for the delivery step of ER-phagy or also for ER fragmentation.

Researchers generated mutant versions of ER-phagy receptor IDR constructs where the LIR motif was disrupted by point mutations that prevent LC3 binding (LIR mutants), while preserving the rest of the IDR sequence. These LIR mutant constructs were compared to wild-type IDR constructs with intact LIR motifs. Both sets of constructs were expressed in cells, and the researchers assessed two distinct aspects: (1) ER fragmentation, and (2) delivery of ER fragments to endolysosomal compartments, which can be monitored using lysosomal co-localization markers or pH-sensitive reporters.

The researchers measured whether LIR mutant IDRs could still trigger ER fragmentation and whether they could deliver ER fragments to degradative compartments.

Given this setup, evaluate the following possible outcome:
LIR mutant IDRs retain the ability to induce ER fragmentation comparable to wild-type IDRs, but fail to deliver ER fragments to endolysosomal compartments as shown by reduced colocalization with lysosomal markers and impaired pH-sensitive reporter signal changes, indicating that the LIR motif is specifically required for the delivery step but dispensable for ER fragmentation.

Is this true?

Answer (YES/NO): YES